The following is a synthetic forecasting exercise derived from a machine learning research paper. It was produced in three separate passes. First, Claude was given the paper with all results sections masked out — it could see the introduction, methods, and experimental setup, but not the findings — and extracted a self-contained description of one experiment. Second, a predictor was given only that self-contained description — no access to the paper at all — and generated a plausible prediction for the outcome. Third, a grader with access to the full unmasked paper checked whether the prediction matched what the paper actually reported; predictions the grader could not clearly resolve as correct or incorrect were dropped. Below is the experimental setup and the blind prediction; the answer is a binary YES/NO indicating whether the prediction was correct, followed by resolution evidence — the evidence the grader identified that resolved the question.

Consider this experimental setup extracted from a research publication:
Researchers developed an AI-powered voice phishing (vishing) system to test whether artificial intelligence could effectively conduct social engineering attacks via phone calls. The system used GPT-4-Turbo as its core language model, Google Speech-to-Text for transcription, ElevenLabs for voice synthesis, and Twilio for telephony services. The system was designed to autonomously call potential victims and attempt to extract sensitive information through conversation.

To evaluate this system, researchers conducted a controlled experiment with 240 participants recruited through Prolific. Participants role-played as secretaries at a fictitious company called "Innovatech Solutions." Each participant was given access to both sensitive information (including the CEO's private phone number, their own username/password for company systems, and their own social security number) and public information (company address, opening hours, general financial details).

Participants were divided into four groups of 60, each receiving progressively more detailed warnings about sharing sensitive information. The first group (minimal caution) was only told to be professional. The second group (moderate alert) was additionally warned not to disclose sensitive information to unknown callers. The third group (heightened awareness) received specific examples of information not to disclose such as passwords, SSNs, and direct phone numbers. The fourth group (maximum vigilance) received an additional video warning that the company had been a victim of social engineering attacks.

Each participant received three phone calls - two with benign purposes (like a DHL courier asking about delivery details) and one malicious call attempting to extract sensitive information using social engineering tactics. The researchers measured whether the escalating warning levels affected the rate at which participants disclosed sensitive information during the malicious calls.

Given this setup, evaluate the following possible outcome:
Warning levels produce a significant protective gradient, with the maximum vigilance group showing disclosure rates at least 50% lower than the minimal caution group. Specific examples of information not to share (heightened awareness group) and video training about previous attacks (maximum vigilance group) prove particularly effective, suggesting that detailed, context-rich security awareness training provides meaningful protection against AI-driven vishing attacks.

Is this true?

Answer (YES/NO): YES